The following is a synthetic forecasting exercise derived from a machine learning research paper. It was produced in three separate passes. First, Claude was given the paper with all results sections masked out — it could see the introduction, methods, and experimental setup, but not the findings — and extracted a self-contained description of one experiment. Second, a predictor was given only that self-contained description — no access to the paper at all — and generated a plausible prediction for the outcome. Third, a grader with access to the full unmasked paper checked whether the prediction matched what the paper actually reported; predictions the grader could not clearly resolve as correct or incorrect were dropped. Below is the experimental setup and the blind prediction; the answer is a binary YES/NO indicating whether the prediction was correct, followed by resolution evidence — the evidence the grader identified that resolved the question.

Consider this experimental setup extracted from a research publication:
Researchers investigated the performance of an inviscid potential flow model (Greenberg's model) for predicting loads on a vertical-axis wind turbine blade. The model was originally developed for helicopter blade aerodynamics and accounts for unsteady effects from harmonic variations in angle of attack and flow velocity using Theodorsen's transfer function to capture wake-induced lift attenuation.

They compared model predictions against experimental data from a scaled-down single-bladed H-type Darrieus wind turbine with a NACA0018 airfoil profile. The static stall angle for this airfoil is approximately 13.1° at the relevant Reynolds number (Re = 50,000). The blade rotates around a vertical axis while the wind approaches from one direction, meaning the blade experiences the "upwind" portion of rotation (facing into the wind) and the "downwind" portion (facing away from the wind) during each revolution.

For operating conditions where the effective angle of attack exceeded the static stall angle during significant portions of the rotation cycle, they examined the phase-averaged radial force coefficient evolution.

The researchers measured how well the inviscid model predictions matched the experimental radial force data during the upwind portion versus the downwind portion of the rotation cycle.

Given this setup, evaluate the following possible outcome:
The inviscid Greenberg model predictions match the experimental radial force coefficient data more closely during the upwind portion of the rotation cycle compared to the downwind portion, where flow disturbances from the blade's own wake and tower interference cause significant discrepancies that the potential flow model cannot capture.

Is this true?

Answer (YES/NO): YES